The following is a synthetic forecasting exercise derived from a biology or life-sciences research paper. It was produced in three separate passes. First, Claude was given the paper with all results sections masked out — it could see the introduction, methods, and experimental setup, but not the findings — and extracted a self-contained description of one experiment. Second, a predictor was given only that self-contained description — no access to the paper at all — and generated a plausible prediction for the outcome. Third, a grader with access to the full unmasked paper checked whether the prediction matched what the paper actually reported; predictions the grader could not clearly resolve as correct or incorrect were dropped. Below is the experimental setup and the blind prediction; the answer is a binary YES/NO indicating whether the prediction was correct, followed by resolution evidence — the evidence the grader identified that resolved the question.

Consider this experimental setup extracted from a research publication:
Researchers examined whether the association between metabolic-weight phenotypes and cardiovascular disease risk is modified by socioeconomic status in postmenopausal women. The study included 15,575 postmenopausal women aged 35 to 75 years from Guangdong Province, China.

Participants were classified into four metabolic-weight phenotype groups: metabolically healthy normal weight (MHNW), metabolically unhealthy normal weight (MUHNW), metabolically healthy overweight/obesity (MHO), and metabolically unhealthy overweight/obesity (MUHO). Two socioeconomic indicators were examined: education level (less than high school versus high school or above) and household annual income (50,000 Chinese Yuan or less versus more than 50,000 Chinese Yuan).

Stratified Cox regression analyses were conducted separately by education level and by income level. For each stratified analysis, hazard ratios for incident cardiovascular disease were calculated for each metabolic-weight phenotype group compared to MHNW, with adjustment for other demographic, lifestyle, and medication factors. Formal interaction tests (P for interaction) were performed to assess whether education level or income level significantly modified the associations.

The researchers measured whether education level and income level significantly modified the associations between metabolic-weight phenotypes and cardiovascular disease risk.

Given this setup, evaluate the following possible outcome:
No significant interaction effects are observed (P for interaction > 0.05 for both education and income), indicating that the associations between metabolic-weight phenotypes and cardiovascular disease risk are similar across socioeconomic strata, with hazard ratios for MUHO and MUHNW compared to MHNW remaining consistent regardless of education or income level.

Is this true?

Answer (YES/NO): YES